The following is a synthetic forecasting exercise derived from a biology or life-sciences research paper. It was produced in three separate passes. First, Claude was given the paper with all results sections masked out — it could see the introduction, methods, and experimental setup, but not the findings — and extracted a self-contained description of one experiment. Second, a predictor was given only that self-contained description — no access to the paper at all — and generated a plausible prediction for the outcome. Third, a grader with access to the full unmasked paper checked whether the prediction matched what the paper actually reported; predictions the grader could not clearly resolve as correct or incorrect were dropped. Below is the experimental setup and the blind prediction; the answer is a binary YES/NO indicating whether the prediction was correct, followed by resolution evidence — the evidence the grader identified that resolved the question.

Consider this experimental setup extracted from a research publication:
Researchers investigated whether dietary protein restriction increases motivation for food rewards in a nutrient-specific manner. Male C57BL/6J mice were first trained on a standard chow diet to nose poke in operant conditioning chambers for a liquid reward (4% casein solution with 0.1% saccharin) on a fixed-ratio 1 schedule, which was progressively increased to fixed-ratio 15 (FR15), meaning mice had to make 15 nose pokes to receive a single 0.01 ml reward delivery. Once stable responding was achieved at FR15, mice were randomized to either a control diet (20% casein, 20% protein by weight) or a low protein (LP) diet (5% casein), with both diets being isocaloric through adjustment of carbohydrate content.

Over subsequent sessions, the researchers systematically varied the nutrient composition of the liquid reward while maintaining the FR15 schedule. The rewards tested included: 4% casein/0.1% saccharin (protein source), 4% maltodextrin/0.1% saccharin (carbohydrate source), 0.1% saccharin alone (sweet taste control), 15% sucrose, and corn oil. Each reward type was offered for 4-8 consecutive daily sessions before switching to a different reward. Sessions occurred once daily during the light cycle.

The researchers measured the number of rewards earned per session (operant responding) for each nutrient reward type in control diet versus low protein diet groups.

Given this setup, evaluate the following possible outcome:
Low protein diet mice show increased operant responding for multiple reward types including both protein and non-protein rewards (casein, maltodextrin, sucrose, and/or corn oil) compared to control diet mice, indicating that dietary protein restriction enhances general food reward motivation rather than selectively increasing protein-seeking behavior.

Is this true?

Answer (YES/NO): NO